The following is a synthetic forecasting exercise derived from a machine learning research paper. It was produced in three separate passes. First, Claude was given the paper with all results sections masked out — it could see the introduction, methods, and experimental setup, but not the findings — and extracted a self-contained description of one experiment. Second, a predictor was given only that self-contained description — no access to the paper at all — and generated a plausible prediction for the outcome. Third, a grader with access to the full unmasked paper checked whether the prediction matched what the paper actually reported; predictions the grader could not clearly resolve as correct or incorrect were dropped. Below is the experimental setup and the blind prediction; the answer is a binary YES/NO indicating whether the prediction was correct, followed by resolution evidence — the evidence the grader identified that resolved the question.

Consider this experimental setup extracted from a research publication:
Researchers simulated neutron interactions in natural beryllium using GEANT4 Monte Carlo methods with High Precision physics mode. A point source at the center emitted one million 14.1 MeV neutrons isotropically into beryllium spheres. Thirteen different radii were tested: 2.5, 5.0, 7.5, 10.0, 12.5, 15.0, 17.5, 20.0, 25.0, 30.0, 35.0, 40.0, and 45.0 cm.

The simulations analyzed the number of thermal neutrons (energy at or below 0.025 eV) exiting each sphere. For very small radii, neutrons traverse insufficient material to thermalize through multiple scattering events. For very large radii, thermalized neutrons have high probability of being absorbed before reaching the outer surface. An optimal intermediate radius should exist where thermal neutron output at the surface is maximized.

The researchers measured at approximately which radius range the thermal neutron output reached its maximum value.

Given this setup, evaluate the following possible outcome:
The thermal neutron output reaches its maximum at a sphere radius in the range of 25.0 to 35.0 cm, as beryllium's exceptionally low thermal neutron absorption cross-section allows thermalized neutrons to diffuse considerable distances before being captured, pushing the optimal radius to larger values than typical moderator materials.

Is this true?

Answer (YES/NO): NO